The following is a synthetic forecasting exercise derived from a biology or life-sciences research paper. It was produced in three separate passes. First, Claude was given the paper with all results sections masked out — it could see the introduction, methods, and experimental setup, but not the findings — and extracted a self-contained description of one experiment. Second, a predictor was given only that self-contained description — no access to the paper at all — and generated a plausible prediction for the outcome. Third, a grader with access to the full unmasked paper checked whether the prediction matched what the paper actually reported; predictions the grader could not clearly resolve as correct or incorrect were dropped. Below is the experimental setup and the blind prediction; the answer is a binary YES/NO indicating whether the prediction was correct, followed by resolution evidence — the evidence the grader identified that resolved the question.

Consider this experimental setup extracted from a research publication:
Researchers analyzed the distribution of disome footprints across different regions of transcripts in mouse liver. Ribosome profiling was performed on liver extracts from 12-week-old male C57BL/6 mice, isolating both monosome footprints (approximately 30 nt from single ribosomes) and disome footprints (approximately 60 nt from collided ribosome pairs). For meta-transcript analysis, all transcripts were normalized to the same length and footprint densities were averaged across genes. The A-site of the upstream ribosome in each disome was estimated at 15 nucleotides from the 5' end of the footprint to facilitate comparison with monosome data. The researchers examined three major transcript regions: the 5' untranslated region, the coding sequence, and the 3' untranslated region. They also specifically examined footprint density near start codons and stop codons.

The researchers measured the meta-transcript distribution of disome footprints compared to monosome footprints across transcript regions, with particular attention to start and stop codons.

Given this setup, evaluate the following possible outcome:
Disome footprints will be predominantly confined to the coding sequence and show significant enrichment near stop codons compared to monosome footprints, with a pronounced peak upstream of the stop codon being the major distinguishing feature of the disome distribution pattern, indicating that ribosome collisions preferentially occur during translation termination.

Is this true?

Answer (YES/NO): NO